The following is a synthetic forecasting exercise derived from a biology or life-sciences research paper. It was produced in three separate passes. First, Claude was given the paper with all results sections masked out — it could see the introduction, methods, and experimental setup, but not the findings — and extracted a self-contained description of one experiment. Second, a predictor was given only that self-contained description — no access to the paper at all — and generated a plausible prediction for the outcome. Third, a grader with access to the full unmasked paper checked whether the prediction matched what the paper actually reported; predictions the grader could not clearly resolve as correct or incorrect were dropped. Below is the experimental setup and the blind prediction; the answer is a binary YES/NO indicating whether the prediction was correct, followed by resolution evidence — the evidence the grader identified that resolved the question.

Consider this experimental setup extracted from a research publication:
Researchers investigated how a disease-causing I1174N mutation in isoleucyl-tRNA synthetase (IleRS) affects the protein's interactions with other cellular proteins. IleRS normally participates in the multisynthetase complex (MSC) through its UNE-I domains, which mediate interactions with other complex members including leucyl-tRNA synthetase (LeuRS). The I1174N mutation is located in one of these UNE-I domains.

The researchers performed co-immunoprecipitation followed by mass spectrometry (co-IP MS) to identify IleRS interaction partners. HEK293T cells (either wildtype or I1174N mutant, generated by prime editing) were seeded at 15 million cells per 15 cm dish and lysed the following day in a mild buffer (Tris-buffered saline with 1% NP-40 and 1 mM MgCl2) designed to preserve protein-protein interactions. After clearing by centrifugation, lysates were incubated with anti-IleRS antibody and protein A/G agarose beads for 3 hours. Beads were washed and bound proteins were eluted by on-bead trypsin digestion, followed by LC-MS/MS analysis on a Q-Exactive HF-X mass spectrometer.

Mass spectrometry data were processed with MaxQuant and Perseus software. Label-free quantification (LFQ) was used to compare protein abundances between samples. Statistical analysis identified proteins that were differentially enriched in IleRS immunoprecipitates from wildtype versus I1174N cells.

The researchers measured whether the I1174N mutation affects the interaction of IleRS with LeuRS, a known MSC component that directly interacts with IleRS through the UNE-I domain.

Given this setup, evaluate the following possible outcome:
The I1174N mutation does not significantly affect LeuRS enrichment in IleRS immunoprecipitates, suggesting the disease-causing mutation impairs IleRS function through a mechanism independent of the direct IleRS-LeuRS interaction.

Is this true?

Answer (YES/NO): YES